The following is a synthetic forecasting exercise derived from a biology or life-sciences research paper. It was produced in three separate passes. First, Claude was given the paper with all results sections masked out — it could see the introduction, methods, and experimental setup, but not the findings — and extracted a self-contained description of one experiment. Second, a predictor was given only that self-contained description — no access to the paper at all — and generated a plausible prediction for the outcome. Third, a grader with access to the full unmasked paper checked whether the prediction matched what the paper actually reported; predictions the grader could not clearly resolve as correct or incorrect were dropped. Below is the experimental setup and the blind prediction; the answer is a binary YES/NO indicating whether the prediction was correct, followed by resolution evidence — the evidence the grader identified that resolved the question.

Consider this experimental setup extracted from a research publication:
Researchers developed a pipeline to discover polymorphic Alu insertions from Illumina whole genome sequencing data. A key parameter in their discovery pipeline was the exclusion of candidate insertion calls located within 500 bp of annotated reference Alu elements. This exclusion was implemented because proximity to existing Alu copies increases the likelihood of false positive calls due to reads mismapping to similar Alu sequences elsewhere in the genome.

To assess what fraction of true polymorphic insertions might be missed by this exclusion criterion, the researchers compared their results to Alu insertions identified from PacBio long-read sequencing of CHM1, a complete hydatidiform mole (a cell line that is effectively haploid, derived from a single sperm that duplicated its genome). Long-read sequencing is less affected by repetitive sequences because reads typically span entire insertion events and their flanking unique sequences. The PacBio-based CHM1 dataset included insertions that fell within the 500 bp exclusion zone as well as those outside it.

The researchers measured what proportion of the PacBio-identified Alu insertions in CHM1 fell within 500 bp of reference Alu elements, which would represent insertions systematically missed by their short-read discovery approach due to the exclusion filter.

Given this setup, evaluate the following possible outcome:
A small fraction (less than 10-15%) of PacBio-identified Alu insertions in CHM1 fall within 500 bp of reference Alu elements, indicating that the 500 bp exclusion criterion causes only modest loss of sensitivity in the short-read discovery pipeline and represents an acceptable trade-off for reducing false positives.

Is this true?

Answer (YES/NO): NO